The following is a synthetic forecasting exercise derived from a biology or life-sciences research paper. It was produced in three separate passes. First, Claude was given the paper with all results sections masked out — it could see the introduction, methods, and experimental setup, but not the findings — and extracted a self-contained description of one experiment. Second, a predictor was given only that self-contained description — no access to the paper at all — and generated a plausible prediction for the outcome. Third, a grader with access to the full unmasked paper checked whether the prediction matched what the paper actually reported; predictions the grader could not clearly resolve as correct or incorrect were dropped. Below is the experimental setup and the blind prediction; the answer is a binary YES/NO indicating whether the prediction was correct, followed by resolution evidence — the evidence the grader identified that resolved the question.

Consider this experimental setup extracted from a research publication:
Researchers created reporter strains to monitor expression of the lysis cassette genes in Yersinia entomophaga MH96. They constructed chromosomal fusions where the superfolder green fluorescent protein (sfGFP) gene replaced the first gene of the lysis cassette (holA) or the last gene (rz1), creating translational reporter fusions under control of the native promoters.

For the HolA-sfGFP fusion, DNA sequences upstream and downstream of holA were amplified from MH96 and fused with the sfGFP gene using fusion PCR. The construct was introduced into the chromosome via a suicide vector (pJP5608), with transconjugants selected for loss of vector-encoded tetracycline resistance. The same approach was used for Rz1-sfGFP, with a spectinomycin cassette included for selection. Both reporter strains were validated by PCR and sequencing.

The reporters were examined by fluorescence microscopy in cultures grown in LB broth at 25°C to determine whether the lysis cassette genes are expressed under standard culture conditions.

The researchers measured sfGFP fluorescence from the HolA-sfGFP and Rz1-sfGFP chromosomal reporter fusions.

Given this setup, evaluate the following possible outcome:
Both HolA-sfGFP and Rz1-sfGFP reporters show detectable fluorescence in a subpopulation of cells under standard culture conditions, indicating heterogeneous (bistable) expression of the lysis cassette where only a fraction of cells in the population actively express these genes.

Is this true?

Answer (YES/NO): NO